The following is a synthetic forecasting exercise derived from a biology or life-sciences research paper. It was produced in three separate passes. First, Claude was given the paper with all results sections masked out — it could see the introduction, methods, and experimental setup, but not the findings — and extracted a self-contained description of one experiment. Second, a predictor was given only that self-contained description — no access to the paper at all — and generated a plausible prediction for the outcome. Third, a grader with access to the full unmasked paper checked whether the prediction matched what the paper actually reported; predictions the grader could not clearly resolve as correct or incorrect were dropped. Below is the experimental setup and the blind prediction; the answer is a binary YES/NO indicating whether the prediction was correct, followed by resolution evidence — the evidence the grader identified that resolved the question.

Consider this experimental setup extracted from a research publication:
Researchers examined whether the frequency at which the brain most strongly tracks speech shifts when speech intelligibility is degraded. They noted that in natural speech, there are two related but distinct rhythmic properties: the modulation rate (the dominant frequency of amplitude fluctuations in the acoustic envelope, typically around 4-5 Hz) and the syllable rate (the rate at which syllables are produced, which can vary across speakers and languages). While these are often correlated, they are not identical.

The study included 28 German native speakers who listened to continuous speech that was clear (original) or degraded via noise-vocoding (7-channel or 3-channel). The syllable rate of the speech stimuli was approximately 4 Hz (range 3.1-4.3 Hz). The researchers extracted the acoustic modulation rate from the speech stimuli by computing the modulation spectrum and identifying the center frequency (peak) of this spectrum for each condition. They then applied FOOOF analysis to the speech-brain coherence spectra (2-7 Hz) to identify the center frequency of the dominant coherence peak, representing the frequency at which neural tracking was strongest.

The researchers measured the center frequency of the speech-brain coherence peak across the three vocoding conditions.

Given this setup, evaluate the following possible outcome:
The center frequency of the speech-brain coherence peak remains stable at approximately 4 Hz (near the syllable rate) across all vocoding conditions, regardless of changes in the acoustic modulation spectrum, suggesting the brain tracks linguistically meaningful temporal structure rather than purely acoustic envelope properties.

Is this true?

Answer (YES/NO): NO